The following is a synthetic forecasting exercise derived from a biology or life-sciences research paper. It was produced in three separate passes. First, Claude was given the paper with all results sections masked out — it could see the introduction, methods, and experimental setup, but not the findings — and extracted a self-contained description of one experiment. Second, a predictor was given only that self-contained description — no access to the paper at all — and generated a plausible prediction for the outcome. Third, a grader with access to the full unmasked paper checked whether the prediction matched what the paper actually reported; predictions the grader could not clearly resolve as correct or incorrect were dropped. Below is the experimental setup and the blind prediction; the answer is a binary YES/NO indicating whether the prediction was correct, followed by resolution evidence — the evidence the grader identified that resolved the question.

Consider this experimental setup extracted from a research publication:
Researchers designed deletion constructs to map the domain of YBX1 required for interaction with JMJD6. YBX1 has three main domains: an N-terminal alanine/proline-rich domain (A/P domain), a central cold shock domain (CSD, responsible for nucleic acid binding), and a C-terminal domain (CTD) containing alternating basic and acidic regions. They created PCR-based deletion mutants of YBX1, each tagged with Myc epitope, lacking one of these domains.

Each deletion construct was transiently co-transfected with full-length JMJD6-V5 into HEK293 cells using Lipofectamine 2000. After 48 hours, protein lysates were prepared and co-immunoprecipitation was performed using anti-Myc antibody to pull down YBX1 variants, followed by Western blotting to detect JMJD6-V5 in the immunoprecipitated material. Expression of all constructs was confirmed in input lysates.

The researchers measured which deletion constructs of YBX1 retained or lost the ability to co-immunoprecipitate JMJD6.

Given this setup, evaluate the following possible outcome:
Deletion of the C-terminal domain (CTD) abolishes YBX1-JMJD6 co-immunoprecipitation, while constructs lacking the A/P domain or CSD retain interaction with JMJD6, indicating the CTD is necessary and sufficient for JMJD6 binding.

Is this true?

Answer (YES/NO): NO